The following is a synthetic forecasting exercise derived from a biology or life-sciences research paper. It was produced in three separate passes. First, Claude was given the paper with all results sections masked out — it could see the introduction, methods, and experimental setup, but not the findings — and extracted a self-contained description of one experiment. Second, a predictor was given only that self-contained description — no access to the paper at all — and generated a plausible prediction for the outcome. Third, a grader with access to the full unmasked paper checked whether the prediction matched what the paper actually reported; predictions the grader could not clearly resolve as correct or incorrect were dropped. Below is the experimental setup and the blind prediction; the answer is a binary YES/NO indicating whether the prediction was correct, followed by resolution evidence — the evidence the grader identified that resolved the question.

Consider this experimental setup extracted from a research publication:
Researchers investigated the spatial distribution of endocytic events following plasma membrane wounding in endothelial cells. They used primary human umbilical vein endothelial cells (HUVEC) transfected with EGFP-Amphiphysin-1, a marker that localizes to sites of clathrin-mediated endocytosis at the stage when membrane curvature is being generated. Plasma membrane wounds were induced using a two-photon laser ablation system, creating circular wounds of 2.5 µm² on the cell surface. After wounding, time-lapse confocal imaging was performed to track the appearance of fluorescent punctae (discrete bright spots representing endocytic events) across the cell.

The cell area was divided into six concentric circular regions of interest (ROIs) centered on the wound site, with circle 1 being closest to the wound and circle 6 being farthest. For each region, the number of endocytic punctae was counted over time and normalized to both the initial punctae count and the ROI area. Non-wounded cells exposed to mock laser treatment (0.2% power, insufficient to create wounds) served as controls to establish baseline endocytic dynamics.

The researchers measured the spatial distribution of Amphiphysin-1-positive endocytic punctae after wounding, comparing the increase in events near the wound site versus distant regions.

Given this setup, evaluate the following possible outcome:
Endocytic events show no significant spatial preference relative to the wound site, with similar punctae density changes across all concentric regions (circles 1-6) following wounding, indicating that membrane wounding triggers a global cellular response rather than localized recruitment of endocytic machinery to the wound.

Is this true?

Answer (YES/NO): NO